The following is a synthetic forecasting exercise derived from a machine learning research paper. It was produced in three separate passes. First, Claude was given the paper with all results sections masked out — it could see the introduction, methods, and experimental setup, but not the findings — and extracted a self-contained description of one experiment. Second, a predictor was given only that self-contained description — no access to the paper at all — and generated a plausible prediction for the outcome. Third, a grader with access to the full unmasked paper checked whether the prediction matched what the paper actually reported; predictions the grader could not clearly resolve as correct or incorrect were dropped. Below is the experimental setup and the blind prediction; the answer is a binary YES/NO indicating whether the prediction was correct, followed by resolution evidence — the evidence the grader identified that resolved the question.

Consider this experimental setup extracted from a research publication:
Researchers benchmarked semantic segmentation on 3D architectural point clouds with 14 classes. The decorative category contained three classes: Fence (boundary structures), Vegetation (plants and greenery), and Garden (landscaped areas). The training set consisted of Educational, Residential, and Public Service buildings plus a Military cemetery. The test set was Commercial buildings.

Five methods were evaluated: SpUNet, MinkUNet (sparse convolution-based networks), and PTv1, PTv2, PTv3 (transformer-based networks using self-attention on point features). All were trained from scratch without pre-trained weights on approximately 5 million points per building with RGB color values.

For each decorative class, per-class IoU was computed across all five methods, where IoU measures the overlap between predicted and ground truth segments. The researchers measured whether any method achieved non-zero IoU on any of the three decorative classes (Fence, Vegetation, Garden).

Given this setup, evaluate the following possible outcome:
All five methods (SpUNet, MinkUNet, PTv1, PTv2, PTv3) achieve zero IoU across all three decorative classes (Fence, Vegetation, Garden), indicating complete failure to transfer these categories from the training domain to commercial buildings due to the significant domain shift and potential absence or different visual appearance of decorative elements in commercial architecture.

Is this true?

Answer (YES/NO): YES